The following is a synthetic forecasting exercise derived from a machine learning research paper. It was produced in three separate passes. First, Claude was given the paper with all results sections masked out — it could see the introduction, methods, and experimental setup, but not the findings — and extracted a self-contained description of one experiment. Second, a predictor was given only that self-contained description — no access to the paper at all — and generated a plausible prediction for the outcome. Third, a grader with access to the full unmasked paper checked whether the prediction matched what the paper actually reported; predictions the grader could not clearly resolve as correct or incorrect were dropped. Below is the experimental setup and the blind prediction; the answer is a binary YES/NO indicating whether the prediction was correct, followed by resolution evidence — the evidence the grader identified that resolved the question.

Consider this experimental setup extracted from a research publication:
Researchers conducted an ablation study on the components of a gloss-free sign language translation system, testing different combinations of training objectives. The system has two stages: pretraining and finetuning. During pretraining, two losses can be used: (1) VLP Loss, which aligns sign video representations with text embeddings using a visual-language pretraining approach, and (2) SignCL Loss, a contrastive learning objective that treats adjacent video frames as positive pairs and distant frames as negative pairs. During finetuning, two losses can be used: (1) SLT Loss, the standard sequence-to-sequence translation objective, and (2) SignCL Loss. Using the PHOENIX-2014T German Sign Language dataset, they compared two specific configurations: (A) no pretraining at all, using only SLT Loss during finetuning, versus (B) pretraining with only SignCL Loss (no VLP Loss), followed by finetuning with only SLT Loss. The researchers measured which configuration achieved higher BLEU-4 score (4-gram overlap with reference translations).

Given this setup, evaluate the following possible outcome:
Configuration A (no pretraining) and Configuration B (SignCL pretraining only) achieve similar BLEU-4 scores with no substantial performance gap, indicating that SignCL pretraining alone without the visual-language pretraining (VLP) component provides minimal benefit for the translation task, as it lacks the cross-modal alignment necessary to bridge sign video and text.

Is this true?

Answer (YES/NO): YES